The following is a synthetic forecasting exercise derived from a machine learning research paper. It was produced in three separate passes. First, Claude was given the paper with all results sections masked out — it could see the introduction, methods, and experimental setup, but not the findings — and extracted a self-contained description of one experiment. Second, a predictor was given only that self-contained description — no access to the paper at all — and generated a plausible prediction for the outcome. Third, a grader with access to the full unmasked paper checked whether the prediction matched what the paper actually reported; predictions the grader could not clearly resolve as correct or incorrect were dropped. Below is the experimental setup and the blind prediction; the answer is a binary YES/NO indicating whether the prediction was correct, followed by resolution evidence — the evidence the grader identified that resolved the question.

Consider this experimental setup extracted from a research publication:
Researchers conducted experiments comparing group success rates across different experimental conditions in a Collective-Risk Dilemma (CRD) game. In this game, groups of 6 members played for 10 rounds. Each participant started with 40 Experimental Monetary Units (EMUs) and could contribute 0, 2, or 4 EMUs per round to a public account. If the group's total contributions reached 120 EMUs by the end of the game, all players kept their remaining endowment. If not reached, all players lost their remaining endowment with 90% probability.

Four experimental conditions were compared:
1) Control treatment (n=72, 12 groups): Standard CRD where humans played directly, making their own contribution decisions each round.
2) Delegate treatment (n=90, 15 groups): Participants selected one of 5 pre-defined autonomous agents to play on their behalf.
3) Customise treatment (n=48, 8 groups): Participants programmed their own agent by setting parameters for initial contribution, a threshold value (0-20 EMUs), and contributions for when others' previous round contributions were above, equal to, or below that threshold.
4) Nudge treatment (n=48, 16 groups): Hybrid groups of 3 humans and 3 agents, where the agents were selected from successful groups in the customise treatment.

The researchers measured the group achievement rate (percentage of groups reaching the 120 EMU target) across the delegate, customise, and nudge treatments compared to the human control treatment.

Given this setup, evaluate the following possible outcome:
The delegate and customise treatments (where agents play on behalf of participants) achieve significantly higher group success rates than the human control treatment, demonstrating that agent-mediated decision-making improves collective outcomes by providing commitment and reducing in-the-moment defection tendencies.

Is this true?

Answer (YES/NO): YES